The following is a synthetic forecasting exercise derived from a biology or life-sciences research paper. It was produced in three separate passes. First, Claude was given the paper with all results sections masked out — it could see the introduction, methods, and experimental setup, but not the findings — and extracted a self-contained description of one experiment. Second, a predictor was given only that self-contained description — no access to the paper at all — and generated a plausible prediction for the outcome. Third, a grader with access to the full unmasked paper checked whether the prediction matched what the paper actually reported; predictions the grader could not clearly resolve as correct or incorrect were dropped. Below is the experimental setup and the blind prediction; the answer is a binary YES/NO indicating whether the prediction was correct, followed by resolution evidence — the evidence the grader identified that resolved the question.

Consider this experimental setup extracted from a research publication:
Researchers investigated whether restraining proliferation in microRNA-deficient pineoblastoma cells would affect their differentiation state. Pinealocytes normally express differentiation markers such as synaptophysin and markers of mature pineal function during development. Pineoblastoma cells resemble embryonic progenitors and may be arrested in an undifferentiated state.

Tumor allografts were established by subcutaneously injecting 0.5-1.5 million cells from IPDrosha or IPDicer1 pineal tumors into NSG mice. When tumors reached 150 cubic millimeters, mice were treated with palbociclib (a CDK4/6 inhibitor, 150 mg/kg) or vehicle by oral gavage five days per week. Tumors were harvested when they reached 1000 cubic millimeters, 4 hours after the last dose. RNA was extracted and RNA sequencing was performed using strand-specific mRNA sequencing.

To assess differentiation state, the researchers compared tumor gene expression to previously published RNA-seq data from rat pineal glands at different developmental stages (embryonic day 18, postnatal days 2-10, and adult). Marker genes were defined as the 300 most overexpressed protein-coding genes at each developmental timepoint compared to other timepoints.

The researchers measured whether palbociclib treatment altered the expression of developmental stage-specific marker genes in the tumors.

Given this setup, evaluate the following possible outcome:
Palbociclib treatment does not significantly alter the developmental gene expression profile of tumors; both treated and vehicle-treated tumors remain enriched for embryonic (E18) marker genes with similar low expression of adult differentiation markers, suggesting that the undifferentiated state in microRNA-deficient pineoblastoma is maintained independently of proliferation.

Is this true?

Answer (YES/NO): NO